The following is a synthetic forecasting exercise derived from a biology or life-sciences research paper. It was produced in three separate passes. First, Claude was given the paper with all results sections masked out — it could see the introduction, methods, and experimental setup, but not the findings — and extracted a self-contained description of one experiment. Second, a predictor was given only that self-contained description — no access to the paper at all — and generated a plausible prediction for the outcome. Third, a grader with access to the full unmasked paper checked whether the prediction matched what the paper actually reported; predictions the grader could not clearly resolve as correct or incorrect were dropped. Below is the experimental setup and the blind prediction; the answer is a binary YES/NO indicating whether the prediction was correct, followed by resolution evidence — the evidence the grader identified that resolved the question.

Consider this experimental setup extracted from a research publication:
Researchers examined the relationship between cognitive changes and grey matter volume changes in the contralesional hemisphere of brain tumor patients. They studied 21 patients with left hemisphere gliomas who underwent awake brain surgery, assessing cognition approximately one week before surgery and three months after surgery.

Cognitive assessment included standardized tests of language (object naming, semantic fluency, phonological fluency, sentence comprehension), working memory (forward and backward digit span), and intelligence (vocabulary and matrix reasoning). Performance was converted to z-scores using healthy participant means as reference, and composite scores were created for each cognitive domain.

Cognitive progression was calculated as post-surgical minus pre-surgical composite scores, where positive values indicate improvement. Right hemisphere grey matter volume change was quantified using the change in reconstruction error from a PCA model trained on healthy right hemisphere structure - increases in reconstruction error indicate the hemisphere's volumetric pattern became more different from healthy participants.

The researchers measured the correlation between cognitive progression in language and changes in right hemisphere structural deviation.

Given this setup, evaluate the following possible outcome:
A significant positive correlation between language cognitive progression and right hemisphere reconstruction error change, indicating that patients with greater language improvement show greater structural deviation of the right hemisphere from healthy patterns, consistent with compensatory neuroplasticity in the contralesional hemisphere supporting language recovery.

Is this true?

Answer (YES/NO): NO